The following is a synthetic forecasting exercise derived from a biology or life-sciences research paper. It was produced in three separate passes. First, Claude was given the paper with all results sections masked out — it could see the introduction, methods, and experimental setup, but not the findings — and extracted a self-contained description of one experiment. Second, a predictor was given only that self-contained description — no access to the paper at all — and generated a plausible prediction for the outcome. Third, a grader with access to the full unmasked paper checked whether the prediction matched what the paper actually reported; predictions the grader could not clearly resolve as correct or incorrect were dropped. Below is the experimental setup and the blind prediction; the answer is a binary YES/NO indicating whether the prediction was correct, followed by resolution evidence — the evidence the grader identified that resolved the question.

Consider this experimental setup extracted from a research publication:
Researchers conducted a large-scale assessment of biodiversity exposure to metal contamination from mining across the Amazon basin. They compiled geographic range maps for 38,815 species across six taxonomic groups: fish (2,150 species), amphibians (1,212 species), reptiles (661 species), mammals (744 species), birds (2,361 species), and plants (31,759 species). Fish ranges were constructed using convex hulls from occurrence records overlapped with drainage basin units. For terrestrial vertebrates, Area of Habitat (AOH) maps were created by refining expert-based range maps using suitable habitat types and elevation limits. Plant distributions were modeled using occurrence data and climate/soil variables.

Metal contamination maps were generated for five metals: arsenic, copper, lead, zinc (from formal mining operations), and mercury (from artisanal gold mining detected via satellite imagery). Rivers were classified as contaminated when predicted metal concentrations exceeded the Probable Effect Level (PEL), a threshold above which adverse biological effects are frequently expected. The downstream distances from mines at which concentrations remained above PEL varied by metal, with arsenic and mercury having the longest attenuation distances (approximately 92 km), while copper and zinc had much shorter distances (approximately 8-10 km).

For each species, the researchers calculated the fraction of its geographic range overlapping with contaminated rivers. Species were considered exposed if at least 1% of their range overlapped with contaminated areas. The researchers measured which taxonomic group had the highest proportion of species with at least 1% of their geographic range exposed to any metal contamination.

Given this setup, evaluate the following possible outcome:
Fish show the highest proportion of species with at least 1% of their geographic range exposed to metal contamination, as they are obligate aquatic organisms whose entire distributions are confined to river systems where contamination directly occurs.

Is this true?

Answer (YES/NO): NO